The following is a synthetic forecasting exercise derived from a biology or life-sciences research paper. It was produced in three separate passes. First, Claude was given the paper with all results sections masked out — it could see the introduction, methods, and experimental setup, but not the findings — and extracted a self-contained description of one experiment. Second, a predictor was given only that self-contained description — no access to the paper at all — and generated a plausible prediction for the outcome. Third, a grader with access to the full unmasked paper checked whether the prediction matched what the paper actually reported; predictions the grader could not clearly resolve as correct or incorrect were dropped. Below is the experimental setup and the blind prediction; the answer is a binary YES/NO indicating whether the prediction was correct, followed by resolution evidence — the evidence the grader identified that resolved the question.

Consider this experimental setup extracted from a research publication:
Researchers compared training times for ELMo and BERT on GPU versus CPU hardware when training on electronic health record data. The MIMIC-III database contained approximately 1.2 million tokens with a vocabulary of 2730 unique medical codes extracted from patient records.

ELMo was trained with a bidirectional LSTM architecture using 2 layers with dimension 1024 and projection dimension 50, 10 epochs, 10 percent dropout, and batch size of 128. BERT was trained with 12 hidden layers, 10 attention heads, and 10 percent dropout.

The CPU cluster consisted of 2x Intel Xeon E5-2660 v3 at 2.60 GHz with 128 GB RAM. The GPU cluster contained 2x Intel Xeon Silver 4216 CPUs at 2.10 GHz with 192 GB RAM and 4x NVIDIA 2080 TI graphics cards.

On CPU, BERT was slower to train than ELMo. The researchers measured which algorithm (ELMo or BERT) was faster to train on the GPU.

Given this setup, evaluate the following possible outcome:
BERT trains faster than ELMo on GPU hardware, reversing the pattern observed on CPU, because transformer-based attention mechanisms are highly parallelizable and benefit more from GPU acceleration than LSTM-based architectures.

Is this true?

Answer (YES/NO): YES